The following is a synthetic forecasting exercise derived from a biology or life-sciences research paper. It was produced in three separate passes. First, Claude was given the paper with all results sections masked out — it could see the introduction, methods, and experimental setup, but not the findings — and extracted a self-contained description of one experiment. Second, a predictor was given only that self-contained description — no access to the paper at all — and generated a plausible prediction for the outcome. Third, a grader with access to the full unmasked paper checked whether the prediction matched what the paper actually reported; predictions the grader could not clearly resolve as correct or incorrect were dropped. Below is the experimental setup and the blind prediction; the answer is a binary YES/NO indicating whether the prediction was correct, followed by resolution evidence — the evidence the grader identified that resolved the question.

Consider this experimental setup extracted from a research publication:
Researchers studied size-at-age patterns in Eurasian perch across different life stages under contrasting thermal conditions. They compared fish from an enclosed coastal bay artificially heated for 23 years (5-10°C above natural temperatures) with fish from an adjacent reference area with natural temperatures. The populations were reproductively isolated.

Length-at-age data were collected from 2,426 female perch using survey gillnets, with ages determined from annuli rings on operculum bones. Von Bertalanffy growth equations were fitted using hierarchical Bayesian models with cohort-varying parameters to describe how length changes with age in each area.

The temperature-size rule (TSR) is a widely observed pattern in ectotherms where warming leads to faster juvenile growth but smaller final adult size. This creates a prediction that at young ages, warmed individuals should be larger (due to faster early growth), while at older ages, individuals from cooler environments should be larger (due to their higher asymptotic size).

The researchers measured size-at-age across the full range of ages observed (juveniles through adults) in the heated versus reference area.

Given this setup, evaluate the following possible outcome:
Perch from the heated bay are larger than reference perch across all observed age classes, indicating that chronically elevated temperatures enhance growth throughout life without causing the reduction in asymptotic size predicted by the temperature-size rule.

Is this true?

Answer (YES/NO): YES